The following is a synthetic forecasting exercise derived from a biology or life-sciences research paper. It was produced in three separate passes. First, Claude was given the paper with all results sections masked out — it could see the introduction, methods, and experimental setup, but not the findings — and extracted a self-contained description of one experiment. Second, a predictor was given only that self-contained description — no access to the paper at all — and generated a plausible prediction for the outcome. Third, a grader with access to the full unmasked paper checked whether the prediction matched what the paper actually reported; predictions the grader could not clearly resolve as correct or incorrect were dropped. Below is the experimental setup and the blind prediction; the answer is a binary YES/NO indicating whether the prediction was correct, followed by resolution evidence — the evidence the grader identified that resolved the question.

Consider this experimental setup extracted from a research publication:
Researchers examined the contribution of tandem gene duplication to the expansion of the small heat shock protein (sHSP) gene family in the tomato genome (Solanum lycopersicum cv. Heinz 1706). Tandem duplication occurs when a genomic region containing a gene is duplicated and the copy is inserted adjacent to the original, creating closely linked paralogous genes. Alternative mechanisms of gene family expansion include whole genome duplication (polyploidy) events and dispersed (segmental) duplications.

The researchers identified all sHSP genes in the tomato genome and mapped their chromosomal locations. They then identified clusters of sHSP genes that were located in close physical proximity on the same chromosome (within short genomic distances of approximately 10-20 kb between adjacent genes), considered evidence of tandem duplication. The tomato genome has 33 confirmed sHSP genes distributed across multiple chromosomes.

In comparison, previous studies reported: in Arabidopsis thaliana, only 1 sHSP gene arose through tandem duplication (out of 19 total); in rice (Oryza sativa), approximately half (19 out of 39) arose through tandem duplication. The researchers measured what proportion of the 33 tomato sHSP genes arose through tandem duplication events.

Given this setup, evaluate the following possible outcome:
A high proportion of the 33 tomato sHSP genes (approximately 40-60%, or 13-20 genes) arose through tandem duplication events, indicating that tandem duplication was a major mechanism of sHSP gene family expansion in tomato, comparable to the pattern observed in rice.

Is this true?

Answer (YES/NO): YES